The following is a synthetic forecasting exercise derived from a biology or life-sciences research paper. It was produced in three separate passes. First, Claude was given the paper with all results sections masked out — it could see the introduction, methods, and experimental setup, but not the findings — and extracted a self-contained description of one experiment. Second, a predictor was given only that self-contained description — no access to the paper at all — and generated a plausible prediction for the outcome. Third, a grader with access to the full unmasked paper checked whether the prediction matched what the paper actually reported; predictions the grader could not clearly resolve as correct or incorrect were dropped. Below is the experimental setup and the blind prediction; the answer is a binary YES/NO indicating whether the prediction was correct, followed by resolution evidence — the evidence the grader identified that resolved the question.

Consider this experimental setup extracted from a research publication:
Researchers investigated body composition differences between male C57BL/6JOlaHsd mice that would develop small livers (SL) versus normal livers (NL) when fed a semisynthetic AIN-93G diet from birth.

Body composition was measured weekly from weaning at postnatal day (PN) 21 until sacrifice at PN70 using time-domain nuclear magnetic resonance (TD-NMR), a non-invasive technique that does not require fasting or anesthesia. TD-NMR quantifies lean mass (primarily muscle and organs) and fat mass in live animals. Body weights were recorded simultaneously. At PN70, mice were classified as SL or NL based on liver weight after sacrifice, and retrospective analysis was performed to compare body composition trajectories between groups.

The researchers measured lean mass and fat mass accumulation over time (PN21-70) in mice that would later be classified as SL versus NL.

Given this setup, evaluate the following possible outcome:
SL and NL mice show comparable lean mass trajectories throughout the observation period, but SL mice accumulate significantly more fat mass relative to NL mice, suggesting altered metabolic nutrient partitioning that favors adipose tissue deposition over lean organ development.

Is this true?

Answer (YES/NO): NO